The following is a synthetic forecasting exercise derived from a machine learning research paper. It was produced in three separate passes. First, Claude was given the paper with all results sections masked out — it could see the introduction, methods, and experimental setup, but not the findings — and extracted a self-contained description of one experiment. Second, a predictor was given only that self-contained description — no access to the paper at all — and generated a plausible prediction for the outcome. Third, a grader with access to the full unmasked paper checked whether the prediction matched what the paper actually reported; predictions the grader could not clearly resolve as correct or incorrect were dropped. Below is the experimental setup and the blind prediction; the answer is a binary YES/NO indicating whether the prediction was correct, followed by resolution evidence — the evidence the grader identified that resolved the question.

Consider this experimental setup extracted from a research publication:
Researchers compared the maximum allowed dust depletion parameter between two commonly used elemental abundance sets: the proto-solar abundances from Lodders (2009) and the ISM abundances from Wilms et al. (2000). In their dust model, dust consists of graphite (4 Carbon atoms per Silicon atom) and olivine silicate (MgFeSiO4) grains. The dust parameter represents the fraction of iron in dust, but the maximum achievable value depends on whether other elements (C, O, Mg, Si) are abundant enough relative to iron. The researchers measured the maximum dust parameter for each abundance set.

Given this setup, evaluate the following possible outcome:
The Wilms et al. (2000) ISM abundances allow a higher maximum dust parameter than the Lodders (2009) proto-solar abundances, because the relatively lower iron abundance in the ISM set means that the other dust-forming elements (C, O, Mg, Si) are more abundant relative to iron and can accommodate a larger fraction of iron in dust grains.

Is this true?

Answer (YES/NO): NO